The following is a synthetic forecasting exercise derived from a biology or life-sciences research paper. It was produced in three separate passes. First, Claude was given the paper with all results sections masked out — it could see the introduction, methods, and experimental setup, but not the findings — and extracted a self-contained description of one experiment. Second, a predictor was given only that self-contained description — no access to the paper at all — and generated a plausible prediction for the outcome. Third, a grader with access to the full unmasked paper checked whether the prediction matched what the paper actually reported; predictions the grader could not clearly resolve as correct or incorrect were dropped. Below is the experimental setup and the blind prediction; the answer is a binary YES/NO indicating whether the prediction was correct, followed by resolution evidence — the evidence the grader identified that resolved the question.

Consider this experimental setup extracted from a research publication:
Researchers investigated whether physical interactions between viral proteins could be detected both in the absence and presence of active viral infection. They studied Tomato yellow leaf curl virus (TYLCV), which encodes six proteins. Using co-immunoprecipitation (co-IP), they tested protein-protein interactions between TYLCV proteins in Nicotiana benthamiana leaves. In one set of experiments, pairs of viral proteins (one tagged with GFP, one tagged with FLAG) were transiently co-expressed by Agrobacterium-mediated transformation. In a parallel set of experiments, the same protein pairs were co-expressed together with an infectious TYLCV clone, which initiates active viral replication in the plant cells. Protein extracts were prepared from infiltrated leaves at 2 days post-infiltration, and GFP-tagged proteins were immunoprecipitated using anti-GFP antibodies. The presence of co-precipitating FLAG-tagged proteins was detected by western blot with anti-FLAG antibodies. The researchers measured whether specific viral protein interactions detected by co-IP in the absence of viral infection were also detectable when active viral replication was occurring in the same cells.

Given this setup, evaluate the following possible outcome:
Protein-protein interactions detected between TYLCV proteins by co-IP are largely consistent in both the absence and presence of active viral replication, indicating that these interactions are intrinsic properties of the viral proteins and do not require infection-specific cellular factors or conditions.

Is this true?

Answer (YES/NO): NO